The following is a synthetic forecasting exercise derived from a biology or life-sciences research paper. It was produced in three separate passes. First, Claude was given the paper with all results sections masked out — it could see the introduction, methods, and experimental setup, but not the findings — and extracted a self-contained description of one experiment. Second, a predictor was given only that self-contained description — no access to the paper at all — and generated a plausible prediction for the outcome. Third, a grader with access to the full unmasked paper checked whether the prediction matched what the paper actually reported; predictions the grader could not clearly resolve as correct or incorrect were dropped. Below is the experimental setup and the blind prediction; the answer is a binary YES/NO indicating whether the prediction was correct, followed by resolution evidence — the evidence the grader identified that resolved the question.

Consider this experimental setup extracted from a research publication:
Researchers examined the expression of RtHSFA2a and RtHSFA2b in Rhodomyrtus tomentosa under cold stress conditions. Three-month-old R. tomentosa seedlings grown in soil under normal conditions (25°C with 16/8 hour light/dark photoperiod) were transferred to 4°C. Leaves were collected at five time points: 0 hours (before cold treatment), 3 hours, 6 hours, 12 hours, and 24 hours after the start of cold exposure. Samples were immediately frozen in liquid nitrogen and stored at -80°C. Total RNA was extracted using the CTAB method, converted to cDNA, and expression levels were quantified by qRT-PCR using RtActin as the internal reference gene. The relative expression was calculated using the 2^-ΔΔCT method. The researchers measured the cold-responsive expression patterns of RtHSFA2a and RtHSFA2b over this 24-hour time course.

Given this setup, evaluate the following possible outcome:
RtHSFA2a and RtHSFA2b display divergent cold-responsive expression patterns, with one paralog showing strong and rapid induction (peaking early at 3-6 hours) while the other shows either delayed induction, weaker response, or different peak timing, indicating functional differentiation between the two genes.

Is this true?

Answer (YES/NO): NO